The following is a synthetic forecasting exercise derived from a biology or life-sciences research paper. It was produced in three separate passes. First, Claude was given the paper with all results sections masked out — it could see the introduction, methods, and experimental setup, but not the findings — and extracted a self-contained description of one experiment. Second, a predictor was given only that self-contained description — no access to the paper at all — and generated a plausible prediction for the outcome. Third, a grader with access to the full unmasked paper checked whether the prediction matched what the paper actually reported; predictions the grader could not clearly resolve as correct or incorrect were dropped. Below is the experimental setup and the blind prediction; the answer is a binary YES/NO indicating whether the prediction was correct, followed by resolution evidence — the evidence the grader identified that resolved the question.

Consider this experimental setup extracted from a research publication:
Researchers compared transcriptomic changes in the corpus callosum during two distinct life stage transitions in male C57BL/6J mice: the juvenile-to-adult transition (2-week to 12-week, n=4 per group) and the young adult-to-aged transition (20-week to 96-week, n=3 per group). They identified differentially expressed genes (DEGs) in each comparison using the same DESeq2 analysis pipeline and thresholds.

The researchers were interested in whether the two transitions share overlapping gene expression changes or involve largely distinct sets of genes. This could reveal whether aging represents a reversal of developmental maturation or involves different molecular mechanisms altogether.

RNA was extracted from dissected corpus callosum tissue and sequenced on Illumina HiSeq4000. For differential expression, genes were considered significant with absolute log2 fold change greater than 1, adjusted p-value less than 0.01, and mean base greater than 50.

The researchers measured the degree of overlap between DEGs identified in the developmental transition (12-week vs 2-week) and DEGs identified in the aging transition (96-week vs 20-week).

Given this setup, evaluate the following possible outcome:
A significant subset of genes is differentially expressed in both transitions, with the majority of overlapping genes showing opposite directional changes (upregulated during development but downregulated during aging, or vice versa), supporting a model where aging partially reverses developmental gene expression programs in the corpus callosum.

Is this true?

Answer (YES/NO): NO